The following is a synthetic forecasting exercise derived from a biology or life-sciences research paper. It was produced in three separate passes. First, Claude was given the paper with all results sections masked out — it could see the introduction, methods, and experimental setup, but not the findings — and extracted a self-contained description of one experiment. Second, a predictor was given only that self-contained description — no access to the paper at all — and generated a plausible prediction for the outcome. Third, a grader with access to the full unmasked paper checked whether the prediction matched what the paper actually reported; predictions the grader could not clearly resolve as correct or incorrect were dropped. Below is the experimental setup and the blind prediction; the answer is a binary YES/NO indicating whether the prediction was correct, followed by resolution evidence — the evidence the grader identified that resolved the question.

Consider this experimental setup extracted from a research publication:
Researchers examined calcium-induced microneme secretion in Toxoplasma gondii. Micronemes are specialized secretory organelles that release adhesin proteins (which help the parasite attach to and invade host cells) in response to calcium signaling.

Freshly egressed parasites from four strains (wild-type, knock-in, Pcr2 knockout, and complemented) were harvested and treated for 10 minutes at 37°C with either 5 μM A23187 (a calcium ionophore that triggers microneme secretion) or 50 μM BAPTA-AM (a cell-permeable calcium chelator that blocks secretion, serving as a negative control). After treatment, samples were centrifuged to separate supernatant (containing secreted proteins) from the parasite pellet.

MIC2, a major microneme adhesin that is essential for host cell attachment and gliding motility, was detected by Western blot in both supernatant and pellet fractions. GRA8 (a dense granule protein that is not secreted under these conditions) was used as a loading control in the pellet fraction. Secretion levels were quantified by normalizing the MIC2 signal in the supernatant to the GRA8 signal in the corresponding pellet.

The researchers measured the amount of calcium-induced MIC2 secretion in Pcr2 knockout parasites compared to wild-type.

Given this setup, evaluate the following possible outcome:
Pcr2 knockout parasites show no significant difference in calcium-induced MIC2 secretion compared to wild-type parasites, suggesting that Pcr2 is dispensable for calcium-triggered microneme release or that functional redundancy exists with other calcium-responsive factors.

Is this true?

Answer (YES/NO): YES